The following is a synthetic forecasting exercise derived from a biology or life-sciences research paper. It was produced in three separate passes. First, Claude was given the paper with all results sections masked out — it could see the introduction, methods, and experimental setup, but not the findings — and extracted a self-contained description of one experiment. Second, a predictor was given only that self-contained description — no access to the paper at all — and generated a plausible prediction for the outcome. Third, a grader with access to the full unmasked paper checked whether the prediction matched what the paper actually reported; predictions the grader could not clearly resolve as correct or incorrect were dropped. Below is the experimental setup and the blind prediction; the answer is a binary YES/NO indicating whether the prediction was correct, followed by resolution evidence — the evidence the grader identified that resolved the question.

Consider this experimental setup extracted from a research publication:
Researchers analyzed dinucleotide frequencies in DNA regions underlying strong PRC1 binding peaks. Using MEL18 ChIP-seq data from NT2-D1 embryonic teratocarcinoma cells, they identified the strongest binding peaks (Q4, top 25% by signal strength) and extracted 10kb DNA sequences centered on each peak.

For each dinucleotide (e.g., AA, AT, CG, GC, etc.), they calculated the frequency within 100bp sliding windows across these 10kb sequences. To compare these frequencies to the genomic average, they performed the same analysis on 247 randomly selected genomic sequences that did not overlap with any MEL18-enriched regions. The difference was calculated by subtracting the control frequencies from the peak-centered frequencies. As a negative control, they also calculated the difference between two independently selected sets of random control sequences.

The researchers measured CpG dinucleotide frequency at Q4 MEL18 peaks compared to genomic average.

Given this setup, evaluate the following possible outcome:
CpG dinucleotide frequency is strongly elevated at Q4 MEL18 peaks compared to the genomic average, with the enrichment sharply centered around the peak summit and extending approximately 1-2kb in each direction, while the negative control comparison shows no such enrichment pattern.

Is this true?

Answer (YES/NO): NO